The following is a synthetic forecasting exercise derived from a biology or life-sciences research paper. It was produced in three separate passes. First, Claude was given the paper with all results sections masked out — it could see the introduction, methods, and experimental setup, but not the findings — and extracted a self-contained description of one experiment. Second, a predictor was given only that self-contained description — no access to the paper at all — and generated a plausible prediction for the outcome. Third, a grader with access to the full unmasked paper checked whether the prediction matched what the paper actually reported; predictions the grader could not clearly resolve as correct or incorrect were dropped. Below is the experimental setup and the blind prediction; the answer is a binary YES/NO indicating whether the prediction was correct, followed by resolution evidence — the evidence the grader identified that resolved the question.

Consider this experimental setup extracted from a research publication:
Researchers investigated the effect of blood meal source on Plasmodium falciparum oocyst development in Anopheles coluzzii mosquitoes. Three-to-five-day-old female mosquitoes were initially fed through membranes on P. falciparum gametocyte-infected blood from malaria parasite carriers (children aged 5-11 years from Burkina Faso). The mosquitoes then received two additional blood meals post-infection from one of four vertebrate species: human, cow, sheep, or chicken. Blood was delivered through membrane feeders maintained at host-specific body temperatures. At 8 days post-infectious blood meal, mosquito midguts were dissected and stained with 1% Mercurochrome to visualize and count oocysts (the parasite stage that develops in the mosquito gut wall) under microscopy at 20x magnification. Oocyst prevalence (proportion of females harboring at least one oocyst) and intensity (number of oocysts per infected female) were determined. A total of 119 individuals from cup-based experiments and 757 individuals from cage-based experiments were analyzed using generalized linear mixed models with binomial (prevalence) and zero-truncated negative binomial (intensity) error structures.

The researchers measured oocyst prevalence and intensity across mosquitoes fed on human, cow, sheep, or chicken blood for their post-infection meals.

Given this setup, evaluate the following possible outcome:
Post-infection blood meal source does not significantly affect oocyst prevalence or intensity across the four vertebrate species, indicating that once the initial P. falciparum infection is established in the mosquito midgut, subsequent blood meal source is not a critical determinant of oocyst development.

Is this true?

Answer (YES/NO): NO